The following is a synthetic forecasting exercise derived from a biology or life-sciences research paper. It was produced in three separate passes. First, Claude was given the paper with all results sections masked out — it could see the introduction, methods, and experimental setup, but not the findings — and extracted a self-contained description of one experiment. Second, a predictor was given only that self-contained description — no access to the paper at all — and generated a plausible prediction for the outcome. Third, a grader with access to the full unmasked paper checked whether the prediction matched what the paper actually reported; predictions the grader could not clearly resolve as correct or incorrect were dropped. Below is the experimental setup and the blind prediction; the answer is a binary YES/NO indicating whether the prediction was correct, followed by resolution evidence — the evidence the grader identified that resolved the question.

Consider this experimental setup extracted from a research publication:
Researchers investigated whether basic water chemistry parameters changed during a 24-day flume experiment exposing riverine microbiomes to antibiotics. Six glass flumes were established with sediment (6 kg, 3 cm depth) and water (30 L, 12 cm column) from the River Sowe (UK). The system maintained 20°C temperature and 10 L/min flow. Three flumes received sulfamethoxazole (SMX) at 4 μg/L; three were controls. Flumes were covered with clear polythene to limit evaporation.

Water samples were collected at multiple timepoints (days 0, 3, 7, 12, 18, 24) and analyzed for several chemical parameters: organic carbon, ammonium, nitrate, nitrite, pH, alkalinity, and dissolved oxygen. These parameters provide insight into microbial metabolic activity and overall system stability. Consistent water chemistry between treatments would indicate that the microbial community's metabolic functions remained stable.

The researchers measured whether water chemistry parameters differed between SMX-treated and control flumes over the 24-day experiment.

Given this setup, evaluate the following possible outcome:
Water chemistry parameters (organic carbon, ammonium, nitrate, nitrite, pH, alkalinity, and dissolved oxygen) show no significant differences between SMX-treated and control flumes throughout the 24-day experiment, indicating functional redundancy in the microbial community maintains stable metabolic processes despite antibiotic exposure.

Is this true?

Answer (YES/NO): NO